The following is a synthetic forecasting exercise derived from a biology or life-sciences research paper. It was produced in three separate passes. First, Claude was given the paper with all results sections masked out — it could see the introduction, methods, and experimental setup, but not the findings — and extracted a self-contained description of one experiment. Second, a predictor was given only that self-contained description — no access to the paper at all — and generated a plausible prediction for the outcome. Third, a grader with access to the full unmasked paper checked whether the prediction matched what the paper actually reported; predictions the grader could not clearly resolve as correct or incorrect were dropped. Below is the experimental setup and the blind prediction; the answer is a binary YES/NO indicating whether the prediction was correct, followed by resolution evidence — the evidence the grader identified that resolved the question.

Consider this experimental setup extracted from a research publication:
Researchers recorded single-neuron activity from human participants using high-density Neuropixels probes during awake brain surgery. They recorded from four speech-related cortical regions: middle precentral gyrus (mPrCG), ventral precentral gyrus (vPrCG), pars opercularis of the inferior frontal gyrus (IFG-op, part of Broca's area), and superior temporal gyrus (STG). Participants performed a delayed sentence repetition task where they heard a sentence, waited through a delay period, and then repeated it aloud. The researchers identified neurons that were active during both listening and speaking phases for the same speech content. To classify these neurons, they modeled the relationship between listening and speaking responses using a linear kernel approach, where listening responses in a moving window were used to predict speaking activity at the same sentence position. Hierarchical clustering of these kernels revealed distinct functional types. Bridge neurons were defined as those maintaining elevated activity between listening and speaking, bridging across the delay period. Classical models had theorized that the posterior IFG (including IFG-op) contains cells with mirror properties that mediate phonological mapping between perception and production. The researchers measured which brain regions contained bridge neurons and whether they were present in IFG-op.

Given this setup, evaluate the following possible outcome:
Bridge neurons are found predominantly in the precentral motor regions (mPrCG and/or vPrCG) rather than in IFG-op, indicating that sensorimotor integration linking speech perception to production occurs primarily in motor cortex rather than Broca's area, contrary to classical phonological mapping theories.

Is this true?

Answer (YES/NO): YES